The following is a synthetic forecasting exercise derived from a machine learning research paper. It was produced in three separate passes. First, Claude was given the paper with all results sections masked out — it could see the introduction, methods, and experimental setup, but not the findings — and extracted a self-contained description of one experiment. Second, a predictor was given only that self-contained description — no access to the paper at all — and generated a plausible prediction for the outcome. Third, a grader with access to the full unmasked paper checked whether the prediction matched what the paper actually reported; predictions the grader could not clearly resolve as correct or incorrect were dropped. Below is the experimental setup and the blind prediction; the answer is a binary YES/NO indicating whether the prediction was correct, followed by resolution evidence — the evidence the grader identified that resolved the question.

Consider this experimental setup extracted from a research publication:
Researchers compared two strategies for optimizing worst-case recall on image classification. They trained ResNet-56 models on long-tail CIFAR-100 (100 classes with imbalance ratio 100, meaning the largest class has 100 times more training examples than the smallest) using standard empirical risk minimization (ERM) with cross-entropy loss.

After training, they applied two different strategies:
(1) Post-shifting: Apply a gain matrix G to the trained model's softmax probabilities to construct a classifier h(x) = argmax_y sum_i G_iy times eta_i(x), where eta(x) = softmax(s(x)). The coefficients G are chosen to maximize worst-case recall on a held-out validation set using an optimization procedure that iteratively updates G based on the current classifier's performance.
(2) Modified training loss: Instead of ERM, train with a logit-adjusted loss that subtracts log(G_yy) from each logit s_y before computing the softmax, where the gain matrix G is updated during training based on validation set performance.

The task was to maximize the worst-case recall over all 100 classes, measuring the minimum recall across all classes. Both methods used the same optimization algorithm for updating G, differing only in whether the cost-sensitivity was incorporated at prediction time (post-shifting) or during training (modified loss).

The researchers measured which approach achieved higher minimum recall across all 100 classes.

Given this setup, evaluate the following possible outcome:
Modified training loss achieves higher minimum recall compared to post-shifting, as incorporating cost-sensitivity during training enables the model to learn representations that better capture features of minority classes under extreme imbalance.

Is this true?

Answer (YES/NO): YES